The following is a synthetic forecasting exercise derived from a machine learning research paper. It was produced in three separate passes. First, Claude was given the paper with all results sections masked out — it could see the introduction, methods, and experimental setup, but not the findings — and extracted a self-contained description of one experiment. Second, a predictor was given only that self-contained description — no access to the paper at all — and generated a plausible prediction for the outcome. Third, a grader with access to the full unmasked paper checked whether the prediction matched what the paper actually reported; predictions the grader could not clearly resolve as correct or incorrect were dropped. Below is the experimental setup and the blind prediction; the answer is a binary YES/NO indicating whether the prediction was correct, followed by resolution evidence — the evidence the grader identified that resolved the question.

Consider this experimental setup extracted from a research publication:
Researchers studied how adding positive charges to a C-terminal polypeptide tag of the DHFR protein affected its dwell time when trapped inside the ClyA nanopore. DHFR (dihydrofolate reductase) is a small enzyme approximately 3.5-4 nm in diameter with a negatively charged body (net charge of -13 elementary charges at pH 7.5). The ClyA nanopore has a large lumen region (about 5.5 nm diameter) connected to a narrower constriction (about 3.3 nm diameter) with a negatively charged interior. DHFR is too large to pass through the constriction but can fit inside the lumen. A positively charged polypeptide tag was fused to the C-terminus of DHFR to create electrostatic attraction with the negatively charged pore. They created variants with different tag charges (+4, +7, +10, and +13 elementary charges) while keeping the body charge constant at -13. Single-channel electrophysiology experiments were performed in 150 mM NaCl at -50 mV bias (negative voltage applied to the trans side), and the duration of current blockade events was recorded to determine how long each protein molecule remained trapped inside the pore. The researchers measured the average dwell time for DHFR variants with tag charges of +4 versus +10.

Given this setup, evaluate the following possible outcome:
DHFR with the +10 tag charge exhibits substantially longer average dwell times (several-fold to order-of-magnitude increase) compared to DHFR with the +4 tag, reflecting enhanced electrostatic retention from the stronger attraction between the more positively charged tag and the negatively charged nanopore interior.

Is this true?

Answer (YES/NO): YES